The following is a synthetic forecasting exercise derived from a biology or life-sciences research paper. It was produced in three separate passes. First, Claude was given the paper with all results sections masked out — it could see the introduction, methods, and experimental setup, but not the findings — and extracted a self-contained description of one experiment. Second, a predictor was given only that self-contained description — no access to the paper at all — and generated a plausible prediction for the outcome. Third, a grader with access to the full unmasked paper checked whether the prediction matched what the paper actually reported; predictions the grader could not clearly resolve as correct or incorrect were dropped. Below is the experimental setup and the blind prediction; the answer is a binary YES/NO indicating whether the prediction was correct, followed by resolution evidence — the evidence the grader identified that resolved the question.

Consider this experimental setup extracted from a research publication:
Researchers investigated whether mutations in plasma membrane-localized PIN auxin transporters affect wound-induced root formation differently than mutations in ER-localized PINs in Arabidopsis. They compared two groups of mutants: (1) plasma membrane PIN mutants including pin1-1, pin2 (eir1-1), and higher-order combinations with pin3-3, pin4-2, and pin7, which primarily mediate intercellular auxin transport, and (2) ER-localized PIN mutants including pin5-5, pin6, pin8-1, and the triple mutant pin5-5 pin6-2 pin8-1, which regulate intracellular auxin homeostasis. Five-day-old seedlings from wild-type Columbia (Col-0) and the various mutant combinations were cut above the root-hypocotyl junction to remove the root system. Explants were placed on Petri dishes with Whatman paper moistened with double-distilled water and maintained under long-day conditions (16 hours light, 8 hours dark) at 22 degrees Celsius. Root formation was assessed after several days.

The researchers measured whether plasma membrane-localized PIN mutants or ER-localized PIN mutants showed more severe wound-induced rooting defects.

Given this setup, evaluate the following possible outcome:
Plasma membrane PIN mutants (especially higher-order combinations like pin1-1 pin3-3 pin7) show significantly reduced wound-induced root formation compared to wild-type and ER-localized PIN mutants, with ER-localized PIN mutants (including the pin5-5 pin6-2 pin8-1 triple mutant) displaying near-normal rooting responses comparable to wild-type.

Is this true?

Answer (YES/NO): YES